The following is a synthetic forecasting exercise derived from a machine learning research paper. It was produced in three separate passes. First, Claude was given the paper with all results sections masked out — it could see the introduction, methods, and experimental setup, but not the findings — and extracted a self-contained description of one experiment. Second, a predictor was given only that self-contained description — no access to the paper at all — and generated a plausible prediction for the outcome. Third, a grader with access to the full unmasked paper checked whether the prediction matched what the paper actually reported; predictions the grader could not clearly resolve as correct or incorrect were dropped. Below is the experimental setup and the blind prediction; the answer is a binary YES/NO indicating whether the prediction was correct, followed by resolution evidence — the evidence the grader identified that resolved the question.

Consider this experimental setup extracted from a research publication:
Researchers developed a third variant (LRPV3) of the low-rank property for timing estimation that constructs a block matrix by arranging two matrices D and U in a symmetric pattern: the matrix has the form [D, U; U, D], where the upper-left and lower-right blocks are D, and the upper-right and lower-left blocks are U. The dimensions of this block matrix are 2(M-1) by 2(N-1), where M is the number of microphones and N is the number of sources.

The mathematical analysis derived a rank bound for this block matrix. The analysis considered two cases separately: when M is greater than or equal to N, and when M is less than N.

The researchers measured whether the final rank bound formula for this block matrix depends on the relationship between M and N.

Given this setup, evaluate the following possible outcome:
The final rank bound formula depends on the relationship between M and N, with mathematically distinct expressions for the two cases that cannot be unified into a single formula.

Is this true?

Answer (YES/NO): NO